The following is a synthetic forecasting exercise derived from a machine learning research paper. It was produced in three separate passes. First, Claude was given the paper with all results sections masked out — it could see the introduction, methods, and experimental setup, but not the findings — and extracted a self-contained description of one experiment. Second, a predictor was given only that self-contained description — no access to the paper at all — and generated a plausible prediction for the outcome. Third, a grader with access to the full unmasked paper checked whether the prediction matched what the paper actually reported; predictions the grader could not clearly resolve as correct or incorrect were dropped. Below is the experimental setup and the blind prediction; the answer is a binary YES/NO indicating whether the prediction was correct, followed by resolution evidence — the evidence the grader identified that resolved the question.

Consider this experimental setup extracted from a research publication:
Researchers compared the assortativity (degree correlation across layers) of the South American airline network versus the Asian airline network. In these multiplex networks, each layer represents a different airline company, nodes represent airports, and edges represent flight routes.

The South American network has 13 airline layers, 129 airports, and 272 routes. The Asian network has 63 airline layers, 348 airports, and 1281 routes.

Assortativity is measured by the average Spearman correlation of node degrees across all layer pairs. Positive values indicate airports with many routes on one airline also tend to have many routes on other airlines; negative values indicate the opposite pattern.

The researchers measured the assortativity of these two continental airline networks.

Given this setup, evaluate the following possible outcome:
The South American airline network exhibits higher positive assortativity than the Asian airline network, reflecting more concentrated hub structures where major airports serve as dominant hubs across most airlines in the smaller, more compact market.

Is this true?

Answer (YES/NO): NO